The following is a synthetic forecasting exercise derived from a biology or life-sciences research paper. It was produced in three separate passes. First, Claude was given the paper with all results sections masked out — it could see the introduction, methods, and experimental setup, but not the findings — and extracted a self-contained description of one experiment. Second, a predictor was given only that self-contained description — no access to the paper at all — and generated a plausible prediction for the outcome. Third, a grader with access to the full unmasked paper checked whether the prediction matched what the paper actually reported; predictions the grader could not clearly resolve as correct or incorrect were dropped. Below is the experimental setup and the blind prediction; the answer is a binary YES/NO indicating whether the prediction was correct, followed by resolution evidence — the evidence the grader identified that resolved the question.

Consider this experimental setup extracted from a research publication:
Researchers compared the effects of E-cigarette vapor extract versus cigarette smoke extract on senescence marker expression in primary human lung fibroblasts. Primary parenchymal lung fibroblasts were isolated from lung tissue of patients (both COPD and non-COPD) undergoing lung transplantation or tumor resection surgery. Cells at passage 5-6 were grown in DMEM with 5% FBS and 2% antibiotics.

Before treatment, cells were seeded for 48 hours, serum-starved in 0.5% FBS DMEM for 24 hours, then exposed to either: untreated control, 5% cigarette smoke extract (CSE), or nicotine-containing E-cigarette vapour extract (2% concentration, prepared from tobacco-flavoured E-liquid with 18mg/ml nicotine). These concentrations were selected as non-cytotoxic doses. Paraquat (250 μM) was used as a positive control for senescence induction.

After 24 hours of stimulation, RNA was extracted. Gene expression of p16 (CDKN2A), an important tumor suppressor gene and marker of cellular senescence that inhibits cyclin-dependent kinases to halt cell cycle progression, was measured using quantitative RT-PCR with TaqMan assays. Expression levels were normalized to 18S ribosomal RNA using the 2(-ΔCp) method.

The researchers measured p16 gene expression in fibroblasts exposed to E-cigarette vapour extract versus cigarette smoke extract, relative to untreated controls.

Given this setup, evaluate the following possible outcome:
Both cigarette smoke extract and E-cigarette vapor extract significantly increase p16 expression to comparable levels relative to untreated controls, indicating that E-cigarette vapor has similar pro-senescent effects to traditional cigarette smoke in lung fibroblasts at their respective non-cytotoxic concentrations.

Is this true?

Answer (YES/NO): NO